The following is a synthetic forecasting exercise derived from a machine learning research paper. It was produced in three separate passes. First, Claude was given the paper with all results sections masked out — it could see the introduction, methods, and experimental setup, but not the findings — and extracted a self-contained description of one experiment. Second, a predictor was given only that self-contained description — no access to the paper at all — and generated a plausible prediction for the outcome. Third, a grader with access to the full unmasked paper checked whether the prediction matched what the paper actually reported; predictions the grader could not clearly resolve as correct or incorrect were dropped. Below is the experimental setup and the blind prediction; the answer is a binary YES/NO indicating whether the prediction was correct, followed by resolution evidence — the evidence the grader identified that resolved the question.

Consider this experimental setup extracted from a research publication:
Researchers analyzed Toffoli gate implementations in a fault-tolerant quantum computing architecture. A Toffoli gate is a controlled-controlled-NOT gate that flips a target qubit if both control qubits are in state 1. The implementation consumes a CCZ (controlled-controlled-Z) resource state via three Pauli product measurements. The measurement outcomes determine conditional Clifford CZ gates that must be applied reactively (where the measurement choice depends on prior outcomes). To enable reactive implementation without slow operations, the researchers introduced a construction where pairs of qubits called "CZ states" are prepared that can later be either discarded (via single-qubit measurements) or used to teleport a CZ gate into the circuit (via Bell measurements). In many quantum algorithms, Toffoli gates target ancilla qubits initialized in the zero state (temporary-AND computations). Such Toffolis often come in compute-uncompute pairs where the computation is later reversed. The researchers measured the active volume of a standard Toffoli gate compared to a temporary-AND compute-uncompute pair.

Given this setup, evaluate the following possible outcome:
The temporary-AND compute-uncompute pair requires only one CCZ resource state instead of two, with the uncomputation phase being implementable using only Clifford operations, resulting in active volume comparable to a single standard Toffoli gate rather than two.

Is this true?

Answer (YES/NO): YES